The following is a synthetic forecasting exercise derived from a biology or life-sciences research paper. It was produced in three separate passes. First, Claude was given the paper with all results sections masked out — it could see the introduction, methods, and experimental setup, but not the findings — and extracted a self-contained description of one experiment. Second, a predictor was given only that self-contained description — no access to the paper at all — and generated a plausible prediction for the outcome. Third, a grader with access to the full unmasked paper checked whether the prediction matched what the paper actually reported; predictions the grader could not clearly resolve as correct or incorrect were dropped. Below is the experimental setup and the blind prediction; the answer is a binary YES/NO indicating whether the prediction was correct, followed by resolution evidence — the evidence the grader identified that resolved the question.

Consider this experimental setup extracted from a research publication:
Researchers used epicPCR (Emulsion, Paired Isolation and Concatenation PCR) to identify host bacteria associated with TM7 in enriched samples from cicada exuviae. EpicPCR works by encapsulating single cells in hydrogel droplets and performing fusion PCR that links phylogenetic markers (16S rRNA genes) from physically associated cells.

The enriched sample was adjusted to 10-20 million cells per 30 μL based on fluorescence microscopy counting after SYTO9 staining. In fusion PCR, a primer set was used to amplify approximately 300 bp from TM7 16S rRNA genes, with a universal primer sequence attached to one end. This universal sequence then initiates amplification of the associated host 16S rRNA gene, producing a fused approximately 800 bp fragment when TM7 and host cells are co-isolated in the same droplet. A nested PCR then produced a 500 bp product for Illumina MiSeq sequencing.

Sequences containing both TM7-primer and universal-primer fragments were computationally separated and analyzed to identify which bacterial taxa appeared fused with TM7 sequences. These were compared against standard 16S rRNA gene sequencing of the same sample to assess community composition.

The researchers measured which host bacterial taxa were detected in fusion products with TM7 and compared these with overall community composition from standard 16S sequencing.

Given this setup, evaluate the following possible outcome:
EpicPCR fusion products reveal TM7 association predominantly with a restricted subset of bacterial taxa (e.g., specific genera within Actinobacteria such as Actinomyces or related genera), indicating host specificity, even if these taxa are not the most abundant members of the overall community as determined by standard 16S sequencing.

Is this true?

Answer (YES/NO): YES